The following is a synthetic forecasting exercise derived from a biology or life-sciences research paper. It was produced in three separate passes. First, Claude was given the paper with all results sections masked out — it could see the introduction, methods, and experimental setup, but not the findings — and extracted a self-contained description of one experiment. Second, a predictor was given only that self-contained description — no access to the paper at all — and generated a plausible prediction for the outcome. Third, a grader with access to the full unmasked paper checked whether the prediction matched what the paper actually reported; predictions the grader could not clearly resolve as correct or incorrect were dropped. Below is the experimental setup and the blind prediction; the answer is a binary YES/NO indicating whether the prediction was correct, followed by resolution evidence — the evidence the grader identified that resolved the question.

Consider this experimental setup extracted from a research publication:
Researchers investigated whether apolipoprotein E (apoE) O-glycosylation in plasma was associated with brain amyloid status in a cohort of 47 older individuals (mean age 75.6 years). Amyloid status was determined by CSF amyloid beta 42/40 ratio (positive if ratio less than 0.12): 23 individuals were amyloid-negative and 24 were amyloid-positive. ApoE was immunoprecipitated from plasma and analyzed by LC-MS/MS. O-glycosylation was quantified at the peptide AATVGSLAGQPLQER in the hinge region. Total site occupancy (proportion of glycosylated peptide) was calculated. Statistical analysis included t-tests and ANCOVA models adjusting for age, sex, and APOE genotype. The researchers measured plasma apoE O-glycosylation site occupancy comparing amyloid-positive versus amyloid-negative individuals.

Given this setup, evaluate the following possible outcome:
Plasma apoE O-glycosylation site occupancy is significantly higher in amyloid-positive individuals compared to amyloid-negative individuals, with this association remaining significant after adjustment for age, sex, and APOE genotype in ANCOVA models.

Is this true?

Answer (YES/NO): YES